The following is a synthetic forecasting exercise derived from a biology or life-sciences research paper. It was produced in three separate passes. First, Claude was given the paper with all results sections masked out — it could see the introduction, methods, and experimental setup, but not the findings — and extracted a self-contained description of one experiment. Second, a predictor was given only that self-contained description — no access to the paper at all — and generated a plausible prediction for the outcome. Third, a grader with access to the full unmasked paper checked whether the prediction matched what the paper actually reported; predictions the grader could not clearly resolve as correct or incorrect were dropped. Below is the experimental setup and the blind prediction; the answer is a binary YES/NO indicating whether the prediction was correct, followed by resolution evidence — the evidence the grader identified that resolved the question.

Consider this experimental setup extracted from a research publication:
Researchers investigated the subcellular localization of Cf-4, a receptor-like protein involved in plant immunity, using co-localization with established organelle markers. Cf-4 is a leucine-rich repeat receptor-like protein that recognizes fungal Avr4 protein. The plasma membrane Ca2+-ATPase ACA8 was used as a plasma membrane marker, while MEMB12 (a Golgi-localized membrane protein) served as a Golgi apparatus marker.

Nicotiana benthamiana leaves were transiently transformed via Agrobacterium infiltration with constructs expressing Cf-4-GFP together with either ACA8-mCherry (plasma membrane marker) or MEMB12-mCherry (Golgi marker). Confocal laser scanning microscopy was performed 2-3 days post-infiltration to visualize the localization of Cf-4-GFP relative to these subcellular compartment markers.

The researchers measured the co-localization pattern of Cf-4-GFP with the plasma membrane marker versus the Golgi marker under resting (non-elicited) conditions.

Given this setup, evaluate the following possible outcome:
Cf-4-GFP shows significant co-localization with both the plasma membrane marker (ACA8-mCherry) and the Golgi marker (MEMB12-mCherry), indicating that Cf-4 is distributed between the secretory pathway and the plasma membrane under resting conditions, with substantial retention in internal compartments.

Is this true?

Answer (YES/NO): NO